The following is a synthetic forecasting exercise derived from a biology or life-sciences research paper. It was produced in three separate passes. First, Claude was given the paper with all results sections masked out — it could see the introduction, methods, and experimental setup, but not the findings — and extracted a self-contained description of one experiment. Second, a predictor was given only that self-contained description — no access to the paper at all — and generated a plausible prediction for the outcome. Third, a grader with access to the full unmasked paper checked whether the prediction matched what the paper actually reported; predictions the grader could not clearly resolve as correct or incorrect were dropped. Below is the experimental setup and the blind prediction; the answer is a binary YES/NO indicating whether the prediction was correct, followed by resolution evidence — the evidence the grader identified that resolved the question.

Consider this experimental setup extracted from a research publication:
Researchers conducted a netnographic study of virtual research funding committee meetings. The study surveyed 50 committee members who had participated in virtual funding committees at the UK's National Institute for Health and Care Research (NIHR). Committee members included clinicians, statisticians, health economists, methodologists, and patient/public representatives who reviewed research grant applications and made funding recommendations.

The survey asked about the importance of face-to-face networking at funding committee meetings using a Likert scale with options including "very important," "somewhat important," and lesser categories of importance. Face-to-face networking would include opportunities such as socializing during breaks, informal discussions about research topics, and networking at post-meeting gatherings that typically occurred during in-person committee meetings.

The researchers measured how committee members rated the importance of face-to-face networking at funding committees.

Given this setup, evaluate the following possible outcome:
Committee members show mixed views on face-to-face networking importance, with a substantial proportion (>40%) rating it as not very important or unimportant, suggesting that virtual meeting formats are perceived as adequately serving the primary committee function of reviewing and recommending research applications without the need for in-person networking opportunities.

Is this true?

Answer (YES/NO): NO